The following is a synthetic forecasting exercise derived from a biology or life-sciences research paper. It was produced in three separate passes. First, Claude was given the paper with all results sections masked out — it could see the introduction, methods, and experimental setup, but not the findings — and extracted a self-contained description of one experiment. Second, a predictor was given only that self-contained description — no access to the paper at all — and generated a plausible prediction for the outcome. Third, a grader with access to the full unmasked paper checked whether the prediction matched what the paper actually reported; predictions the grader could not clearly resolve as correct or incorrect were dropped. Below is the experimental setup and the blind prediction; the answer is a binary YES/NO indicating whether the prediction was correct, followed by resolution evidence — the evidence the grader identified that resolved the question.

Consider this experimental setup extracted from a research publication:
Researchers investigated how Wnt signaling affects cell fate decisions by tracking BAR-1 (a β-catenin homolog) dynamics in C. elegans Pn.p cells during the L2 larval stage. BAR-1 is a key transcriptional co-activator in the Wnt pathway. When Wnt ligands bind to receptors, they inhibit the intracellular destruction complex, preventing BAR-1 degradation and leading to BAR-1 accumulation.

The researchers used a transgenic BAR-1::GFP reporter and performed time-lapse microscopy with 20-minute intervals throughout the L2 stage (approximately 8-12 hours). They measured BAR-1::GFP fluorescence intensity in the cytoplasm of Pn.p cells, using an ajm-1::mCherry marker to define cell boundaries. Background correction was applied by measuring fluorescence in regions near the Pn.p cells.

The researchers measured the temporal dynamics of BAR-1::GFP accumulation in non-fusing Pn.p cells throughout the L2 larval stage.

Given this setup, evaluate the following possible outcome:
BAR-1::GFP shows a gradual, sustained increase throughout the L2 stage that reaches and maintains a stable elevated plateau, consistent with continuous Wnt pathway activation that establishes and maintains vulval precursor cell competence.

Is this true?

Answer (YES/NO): NO